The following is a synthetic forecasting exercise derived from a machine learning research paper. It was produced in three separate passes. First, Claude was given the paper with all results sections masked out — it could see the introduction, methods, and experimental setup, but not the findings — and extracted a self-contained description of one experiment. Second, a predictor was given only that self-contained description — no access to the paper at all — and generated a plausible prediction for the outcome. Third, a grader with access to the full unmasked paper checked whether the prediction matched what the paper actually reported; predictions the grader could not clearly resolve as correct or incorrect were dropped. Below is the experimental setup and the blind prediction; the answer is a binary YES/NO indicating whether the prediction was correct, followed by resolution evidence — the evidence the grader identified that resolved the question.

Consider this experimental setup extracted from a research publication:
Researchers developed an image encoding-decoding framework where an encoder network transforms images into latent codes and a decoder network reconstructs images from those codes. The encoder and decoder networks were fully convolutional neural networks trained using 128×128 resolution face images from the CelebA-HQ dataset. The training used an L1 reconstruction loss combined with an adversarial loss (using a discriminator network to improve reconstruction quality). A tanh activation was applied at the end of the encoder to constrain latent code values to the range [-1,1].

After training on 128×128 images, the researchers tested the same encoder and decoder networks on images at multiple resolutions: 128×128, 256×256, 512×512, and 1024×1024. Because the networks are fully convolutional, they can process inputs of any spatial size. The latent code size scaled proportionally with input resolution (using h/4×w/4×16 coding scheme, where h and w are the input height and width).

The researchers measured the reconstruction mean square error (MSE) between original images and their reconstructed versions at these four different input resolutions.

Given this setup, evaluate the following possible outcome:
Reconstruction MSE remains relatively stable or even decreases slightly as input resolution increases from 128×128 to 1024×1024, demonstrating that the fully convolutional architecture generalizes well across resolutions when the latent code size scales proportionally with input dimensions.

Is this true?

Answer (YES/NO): YES